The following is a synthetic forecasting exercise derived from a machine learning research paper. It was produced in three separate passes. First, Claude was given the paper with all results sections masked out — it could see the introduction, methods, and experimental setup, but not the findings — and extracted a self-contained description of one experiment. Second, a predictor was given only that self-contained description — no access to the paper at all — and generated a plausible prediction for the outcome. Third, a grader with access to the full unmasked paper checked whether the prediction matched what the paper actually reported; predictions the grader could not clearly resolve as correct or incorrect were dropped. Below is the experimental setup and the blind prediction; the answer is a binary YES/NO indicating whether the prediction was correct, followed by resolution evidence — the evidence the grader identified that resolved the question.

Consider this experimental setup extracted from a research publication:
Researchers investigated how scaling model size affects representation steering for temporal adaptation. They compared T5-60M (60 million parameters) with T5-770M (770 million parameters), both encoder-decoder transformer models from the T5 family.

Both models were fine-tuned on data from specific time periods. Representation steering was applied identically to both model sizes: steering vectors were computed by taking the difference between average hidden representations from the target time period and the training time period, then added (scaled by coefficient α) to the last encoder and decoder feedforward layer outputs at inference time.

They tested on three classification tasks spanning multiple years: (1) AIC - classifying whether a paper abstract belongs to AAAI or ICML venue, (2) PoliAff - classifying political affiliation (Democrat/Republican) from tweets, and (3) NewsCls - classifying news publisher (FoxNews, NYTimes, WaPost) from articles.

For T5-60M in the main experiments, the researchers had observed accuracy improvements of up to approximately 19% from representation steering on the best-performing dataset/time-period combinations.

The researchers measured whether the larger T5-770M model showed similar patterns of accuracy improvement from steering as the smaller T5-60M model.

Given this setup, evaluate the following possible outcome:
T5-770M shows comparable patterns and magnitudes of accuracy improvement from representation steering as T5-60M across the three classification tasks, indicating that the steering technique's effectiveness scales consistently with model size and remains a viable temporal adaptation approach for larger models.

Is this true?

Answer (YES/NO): YES